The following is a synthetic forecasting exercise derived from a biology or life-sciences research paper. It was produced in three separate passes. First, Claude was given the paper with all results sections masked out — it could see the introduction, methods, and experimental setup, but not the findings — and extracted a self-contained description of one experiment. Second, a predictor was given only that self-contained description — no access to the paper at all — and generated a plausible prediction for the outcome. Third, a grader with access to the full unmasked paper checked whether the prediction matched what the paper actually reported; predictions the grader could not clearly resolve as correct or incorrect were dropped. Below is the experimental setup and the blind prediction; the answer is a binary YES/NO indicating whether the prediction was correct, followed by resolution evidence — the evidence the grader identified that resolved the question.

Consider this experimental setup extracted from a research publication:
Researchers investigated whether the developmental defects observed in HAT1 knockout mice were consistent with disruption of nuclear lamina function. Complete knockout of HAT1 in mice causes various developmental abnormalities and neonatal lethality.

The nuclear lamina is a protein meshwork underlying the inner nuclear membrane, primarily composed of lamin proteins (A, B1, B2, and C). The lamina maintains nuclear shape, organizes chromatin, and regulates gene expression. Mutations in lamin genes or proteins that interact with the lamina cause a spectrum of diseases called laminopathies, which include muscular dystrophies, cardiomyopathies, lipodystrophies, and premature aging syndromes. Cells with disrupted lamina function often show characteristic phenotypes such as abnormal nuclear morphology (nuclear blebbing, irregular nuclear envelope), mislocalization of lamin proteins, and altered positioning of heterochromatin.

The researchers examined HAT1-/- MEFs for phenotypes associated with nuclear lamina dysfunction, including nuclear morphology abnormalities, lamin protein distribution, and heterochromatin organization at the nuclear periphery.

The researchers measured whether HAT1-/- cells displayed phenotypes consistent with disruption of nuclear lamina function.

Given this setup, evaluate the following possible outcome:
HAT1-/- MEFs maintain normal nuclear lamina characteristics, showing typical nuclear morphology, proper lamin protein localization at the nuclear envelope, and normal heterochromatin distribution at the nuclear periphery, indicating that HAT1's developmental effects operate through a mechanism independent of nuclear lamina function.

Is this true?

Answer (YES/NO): NO